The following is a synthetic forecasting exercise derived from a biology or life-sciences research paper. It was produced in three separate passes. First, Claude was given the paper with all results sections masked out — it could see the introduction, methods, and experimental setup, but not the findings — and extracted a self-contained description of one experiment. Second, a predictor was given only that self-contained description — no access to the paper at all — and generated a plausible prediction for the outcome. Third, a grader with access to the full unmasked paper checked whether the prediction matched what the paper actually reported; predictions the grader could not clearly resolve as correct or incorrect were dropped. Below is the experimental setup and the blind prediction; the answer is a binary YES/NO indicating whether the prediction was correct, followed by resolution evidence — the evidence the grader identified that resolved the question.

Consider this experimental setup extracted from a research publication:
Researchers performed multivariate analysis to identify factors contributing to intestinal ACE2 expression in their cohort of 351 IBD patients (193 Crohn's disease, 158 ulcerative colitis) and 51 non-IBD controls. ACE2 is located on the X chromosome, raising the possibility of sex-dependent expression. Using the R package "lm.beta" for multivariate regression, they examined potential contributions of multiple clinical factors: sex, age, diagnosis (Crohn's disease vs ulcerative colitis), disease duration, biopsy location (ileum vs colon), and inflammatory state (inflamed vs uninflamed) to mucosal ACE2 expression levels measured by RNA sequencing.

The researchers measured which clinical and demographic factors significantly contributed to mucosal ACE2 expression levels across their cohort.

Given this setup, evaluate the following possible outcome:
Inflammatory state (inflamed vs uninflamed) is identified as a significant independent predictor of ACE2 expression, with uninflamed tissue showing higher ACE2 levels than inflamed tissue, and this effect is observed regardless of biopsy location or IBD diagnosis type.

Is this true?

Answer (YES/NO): NO